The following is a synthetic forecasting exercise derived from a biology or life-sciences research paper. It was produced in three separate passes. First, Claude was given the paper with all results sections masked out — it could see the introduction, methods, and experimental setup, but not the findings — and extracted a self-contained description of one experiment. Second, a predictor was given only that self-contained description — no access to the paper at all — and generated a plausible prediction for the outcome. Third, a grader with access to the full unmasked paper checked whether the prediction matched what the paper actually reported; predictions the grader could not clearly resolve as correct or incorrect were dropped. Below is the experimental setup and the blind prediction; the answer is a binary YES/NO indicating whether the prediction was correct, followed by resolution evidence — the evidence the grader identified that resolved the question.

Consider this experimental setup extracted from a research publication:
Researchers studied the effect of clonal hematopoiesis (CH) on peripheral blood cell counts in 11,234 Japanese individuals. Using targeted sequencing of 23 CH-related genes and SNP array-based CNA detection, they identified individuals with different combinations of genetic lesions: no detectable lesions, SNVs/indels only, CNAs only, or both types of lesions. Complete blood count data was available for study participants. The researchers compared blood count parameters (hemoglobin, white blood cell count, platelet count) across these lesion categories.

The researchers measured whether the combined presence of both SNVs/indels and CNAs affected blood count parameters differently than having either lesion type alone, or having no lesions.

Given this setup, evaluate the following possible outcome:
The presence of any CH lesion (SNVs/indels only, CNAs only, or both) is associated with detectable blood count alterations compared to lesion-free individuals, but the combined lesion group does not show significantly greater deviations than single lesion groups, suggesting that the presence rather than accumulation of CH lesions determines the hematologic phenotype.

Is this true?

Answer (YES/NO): NO